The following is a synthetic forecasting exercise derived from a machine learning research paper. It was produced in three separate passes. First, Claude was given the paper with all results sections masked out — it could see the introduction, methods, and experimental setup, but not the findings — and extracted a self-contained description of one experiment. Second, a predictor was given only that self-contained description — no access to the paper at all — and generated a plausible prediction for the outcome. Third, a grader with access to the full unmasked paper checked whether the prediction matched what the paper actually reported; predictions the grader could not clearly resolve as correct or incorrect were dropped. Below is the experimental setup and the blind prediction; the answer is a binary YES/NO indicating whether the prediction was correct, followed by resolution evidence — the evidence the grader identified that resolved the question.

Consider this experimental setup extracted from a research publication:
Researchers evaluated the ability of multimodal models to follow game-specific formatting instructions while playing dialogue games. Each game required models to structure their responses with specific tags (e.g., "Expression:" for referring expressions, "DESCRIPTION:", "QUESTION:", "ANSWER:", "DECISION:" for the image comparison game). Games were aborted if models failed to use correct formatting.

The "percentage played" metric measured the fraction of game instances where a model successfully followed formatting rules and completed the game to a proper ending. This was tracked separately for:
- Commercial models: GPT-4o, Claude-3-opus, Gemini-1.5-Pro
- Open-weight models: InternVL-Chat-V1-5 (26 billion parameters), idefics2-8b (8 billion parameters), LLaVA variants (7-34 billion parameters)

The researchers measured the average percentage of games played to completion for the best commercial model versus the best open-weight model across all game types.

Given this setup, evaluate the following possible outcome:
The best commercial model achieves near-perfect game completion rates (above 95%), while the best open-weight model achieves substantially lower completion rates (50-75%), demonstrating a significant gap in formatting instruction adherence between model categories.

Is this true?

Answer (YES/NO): NO